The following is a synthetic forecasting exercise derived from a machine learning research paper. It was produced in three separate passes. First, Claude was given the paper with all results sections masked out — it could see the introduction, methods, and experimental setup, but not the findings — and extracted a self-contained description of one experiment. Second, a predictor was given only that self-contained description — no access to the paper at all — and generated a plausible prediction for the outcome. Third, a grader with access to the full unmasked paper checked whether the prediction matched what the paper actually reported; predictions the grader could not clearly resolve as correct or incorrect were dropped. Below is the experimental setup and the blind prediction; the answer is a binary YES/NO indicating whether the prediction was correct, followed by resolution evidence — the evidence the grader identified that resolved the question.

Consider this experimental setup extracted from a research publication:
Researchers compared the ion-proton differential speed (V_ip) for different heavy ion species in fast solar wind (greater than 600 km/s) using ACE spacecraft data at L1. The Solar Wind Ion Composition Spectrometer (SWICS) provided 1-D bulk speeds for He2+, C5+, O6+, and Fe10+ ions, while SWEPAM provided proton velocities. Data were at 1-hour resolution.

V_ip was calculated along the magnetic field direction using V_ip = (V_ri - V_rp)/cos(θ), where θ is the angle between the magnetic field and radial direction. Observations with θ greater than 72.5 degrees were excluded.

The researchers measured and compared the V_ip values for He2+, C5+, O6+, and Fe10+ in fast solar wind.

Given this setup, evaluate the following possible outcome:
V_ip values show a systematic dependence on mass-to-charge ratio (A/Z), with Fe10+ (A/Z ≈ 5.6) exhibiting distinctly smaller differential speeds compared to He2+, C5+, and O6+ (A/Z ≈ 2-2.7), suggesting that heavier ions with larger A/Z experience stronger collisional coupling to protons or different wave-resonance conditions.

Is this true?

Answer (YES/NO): NO